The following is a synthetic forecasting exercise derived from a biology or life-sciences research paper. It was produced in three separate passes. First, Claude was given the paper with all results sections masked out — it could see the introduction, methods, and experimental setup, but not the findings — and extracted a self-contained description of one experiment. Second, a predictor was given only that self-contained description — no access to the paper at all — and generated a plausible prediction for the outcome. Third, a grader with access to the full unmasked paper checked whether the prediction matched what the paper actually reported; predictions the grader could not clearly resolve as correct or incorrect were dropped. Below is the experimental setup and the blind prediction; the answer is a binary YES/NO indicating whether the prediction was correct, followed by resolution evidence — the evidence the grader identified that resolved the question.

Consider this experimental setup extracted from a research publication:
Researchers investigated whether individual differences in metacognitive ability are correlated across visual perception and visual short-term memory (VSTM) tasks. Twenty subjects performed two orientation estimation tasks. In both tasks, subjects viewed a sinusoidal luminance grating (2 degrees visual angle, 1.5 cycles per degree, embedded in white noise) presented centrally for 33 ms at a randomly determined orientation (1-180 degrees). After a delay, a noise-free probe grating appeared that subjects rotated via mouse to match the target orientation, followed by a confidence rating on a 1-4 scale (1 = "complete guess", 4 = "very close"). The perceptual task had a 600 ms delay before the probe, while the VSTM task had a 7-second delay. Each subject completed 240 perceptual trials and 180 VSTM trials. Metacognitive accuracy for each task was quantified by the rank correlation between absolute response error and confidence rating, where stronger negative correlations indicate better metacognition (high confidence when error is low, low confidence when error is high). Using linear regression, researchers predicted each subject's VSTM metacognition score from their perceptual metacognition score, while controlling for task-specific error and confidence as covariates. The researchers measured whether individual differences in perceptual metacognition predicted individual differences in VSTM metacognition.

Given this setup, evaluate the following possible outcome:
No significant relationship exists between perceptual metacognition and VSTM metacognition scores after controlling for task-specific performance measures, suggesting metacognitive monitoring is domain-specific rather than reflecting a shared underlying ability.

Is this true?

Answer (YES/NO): NO